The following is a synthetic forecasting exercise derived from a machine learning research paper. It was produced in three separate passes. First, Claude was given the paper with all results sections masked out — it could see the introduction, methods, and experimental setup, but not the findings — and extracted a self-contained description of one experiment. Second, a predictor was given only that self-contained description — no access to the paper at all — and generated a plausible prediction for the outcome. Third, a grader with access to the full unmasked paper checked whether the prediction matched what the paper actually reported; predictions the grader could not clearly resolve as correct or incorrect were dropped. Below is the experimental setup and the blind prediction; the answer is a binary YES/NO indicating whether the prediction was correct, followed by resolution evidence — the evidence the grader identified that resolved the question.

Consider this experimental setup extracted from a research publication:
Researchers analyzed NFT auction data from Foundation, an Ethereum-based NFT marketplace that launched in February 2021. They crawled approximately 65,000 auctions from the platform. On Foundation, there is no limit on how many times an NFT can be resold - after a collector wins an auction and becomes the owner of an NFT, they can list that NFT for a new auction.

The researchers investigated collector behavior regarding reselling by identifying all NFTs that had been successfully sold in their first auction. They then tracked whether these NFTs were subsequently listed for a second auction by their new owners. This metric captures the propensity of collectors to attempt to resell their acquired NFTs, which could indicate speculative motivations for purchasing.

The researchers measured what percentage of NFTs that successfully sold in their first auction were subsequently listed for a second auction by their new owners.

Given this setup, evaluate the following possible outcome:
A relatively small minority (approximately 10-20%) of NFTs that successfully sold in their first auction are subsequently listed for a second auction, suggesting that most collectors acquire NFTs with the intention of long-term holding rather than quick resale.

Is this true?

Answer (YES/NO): YES